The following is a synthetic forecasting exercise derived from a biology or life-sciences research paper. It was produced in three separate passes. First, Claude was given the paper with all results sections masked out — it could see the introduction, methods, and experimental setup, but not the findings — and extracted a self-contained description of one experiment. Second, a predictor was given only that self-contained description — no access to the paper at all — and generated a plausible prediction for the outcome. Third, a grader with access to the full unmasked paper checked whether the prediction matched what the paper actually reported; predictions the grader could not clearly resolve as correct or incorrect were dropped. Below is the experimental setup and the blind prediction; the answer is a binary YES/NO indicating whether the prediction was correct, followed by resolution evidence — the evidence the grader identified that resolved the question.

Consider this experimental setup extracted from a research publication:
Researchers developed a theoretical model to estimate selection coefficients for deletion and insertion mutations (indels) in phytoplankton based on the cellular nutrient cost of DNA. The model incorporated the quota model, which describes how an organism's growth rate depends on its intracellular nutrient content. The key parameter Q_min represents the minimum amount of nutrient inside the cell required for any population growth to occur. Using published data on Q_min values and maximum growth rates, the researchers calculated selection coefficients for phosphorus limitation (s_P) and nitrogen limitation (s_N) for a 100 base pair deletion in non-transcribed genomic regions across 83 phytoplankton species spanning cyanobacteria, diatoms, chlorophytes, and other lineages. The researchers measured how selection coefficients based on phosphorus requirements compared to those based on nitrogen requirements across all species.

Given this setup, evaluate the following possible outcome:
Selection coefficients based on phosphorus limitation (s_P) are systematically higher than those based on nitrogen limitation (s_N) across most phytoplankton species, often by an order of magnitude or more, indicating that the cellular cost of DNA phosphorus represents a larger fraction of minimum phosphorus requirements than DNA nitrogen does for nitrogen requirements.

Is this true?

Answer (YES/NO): YES